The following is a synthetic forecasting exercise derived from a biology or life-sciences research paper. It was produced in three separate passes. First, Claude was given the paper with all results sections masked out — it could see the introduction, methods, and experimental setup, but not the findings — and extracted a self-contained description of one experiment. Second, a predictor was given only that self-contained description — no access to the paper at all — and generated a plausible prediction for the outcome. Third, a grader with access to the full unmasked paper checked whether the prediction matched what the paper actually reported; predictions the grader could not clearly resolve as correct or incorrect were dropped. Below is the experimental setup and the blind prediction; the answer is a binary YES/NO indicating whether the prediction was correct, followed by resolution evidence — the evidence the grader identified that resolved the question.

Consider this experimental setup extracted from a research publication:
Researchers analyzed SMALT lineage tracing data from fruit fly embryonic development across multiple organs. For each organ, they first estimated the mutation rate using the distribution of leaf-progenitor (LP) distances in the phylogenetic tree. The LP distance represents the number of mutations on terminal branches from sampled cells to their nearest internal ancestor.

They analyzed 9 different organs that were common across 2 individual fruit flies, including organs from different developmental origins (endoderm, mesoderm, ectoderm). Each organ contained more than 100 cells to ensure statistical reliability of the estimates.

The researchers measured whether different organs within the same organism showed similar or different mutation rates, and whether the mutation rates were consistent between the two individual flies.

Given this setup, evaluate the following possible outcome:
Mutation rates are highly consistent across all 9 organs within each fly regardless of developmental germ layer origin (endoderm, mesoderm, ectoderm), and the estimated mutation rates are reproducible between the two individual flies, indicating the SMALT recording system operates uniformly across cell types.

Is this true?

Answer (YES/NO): NO